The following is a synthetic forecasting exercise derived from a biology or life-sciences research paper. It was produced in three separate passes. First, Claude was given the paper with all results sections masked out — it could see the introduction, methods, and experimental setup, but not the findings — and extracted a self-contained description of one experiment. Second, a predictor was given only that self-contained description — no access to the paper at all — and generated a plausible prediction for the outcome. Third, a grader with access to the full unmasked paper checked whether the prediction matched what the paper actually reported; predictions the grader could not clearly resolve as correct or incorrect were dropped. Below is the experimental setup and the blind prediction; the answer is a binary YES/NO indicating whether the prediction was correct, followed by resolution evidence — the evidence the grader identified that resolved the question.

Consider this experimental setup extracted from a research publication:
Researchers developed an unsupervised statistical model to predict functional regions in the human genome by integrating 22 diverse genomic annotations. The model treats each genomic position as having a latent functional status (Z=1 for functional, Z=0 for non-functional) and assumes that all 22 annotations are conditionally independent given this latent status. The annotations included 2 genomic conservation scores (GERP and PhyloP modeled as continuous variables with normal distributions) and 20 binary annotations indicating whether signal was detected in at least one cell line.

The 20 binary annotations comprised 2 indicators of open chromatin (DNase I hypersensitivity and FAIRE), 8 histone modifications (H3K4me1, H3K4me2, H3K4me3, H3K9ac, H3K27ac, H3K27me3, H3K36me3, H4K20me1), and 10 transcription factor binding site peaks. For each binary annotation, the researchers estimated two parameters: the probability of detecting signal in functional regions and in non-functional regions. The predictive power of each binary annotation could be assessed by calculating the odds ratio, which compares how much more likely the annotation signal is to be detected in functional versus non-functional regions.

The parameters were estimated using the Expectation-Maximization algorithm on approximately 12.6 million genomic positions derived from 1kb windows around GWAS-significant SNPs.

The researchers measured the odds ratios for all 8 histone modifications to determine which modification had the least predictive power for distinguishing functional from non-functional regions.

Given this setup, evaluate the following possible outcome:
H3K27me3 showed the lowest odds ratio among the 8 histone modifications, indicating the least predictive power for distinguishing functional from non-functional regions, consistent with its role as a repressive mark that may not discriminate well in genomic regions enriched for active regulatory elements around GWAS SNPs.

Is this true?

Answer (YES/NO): YES